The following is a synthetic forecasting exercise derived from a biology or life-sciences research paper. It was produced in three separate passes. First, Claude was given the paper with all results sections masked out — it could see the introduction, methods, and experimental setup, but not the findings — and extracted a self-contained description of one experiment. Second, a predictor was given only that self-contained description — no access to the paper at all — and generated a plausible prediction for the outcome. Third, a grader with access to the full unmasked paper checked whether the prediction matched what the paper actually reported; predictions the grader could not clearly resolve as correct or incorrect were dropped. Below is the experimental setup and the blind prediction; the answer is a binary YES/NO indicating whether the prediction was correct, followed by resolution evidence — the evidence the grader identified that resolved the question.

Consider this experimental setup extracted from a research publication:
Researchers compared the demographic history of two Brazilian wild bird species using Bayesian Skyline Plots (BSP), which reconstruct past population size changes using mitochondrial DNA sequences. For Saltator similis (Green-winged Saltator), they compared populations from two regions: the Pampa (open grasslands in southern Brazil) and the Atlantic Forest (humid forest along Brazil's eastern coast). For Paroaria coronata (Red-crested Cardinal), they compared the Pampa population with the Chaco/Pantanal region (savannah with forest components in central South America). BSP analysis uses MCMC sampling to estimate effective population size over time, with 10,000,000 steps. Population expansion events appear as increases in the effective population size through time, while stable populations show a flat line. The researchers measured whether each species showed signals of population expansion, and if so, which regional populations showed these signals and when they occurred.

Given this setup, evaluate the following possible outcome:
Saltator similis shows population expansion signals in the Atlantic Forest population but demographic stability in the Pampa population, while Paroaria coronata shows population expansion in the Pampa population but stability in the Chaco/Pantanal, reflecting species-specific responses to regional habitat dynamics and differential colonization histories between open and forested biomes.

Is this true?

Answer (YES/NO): YES